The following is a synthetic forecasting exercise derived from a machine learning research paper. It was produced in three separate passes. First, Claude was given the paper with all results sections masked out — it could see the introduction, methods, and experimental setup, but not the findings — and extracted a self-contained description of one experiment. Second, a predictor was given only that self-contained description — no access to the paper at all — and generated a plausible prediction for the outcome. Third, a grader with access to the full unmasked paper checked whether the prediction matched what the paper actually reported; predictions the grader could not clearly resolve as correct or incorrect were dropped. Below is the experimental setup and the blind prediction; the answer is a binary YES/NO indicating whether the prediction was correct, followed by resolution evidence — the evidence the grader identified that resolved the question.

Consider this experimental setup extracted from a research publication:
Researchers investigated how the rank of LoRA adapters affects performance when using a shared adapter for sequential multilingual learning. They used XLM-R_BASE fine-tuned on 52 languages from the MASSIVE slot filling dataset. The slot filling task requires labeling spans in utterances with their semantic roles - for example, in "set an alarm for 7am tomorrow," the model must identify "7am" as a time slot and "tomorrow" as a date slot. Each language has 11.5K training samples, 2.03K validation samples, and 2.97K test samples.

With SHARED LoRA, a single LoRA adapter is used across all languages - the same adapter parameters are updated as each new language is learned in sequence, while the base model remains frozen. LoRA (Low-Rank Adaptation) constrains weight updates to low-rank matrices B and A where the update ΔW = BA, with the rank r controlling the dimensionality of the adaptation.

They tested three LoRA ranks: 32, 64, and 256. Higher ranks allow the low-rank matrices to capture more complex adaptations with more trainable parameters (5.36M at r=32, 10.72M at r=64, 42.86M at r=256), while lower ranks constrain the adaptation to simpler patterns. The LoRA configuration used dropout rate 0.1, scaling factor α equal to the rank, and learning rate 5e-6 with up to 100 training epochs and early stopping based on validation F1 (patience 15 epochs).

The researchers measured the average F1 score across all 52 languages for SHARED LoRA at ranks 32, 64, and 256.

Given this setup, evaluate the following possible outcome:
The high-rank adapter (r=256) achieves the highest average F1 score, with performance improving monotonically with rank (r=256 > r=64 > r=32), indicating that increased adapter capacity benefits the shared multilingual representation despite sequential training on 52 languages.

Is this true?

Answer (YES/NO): NO